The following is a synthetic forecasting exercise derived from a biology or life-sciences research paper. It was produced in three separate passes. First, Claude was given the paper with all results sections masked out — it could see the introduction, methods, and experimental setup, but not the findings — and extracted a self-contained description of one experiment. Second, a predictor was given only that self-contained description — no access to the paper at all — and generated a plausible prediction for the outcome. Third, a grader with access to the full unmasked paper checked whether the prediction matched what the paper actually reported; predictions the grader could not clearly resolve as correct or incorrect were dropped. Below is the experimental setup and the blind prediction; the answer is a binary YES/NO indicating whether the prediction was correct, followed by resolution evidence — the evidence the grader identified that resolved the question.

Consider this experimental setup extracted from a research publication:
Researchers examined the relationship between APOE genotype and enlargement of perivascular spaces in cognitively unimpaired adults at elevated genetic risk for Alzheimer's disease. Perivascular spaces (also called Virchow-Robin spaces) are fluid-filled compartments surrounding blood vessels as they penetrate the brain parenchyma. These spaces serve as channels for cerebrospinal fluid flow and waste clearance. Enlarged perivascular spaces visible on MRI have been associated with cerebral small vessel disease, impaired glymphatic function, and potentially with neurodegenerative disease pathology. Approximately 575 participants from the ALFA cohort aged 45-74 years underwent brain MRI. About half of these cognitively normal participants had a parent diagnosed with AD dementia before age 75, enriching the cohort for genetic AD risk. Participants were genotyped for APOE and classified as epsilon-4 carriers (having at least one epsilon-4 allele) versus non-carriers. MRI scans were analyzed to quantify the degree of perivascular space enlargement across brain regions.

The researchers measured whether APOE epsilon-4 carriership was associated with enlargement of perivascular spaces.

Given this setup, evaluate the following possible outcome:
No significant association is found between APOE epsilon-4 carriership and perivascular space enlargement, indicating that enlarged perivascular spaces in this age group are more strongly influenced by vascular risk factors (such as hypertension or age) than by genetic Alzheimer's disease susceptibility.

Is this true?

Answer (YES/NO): YES